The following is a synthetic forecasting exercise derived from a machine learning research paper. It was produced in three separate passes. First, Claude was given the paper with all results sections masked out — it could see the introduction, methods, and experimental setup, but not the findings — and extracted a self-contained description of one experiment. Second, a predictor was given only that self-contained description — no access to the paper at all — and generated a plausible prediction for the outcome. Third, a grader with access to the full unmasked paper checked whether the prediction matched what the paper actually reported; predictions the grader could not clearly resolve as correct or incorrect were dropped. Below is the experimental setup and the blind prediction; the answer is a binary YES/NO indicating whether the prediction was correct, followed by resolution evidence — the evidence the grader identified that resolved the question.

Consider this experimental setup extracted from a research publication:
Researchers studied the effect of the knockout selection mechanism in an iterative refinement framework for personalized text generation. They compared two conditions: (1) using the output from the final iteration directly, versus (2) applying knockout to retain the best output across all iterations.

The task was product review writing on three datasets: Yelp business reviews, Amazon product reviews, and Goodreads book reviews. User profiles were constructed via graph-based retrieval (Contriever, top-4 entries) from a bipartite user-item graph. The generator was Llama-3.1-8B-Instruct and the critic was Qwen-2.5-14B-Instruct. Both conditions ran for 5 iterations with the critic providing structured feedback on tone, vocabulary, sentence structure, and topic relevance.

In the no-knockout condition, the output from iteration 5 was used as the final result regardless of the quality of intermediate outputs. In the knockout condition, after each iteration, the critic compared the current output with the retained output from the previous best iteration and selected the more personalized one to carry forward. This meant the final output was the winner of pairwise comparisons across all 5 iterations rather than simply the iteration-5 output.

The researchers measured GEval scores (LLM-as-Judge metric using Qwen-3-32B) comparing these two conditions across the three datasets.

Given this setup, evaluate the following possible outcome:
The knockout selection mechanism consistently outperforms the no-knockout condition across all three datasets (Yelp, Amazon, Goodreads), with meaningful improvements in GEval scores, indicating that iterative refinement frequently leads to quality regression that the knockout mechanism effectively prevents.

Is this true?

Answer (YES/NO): YES